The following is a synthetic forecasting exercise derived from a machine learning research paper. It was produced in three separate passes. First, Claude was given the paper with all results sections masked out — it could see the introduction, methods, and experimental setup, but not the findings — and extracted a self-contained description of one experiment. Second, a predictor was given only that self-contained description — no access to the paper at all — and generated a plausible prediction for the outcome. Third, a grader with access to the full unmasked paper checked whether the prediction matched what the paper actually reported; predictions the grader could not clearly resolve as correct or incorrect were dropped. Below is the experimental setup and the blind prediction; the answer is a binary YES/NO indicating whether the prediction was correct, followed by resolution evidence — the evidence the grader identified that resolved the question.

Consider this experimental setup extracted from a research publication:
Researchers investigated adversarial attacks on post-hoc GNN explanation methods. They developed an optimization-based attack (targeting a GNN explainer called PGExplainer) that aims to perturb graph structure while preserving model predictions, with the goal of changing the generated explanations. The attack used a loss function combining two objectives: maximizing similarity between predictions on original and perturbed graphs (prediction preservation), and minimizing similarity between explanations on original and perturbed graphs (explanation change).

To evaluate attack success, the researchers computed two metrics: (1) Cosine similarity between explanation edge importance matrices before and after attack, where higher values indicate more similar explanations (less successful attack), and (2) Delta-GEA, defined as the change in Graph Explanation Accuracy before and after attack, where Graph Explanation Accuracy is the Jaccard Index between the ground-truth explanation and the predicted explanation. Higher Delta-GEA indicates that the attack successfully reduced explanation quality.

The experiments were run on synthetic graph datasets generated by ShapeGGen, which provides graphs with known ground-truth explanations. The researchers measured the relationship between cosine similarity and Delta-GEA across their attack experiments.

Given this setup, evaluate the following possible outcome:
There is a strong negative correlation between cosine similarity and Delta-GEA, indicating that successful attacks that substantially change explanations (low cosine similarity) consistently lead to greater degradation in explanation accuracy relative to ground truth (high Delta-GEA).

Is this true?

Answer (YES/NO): NO